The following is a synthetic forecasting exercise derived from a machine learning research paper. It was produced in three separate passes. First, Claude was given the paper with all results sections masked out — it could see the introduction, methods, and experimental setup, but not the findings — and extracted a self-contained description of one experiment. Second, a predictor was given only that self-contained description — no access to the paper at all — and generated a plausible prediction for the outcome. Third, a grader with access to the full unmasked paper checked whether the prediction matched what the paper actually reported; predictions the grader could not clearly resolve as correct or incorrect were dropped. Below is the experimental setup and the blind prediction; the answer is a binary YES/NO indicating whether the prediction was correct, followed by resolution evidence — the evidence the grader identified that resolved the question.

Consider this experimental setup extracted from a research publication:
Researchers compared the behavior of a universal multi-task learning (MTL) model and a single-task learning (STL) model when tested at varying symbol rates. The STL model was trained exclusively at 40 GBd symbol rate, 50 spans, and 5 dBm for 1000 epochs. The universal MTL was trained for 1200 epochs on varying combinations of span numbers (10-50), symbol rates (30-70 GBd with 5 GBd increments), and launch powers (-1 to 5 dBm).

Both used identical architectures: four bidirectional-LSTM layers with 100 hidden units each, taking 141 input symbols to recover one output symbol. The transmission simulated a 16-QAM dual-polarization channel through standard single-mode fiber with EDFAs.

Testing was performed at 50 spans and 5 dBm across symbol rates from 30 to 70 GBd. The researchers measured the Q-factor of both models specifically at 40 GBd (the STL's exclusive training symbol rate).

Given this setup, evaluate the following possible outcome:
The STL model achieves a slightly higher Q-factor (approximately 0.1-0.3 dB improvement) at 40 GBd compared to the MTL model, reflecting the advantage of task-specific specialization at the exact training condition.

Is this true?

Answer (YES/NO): NO